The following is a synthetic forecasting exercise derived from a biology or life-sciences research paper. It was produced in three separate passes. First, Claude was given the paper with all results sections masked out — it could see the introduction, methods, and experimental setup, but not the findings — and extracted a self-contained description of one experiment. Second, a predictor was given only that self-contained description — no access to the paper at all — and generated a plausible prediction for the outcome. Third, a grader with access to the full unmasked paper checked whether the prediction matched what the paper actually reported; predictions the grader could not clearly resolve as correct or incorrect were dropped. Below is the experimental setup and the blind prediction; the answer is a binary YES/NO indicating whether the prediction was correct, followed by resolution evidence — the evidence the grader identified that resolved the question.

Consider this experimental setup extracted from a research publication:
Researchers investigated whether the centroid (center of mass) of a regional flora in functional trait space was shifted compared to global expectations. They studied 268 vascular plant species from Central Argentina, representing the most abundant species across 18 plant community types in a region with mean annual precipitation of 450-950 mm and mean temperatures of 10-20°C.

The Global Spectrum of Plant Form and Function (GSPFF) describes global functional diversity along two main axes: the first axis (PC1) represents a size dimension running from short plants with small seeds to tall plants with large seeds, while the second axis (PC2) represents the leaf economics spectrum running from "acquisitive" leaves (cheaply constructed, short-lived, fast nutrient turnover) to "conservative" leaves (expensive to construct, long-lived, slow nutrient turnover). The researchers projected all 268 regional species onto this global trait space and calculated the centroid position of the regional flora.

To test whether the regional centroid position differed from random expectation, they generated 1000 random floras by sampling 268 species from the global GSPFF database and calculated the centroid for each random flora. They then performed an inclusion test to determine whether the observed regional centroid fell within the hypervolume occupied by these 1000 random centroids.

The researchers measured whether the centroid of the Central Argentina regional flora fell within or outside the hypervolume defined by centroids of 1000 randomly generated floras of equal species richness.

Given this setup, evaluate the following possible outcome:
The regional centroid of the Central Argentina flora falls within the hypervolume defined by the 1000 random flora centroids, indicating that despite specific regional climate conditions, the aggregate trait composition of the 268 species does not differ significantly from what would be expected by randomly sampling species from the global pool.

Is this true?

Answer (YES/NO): NO